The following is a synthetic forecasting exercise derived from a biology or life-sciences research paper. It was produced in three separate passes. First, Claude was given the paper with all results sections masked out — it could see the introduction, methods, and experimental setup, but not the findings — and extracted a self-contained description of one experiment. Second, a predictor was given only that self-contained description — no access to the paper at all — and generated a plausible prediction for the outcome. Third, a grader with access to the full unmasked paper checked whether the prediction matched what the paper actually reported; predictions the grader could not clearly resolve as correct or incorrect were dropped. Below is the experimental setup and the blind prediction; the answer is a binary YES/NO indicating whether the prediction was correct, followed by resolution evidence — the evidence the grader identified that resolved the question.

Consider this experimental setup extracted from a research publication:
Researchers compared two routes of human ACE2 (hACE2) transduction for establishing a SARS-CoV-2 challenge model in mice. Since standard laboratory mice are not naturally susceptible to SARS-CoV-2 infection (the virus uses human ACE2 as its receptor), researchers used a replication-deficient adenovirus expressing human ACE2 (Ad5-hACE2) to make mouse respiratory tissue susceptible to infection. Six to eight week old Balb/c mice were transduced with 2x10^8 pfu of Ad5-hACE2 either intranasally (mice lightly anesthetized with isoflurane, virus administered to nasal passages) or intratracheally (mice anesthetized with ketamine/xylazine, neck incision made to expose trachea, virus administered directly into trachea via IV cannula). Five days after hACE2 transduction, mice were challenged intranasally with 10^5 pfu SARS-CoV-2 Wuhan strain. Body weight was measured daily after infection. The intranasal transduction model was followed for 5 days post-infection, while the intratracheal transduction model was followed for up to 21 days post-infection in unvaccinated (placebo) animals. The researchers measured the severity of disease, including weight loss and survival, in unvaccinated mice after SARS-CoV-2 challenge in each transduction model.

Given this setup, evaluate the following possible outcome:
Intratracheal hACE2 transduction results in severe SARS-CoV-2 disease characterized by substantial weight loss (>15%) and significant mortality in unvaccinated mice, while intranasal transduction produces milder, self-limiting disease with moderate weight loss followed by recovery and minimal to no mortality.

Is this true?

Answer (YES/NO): NO